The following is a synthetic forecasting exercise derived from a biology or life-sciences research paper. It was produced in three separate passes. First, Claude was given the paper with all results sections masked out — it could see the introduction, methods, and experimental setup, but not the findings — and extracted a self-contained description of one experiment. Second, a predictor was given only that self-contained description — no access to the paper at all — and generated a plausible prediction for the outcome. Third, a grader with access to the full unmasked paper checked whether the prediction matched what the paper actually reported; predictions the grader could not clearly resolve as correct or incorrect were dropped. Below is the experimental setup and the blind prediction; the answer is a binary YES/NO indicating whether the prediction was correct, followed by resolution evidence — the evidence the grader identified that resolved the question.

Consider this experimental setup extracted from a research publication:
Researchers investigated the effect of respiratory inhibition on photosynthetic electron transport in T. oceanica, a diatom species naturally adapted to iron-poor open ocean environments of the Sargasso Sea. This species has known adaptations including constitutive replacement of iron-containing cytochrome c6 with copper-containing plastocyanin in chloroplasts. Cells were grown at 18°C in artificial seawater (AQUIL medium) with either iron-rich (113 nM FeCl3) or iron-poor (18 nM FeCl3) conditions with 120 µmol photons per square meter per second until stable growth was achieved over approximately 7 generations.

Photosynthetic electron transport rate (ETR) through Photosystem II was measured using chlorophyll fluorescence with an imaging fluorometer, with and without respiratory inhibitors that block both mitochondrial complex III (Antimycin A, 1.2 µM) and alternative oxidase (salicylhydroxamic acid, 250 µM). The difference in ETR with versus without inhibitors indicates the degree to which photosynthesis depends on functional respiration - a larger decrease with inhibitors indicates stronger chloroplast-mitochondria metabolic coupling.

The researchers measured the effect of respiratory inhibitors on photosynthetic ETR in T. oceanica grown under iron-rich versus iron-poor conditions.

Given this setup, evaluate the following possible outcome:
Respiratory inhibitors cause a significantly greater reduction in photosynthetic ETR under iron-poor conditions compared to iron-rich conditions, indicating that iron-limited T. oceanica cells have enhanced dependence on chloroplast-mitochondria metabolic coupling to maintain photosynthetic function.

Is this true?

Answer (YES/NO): NO